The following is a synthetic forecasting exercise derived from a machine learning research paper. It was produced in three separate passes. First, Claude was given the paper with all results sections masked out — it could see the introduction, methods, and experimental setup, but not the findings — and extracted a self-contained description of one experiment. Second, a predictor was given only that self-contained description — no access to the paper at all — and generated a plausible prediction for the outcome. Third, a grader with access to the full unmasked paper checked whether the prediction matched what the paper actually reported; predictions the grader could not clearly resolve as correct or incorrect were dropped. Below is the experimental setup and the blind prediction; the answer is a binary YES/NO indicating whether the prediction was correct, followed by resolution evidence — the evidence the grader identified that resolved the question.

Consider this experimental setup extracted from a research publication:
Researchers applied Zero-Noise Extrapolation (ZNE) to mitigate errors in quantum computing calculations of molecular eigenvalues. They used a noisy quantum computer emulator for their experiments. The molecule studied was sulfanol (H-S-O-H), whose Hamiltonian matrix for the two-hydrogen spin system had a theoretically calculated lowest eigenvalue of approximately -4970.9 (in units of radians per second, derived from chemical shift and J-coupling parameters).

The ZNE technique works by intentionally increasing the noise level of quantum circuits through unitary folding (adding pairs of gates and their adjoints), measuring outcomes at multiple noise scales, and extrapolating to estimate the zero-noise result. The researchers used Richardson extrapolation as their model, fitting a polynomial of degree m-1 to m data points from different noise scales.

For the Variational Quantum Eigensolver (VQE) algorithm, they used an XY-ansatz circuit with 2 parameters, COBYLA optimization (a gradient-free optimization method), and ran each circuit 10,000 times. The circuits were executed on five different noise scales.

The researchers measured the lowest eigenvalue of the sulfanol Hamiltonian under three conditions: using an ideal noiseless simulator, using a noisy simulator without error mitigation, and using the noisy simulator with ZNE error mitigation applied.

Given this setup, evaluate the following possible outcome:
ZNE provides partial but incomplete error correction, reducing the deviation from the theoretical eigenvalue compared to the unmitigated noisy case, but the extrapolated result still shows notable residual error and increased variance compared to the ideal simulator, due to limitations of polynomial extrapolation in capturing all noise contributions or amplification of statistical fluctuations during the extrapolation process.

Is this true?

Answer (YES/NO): YES